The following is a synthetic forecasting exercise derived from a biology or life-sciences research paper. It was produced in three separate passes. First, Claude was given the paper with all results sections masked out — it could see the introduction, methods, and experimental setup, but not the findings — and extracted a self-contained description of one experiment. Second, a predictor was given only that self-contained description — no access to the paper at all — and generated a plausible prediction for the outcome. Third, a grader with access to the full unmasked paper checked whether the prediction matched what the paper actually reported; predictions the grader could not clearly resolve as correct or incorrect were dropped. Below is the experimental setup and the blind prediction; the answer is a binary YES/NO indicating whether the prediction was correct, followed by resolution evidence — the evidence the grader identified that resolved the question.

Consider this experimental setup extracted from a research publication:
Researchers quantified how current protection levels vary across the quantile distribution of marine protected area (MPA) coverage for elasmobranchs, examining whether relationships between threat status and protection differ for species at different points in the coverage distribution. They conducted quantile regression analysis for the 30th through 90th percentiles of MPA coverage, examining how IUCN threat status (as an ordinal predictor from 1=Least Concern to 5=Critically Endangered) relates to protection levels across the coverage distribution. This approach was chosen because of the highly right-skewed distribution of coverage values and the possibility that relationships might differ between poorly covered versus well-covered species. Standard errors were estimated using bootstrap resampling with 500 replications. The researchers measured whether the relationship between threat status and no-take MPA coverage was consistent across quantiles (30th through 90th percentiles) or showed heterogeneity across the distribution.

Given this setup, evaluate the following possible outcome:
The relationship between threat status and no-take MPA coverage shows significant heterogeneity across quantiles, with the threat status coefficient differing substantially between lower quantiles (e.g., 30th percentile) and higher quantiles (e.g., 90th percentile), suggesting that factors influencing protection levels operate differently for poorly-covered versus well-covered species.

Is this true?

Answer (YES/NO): YES